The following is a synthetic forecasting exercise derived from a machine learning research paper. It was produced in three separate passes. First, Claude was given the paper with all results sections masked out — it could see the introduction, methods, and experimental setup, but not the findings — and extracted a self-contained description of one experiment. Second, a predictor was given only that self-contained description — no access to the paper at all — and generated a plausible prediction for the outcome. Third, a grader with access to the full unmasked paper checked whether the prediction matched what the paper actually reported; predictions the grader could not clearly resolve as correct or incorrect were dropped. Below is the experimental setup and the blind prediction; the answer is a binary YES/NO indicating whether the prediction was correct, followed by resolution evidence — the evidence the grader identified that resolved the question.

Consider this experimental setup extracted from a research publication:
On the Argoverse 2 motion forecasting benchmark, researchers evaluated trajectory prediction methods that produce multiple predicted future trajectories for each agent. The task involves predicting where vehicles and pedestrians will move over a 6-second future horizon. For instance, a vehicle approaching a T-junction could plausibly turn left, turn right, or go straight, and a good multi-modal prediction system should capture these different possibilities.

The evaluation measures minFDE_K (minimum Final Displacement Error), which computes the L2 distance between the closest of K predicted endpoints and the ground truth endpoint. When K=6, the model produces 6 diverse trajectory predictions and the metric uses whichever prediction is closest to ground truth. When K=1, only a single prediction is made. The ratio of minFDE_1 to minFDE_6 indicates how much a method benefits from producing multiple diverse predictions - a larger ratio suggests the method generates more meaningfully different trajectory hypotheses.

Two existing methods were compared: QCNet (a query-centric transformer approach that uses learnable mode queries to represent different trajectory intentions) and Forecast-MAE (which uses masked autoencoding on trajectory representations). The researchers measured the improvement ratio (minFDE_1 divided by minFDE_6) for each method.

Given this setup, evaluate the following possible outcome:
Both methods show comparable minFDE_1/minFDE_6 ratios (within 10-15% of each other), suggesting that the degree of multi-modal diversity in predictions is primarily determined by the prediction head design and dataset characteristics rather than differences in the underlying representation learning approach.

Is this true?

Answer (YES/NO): YES